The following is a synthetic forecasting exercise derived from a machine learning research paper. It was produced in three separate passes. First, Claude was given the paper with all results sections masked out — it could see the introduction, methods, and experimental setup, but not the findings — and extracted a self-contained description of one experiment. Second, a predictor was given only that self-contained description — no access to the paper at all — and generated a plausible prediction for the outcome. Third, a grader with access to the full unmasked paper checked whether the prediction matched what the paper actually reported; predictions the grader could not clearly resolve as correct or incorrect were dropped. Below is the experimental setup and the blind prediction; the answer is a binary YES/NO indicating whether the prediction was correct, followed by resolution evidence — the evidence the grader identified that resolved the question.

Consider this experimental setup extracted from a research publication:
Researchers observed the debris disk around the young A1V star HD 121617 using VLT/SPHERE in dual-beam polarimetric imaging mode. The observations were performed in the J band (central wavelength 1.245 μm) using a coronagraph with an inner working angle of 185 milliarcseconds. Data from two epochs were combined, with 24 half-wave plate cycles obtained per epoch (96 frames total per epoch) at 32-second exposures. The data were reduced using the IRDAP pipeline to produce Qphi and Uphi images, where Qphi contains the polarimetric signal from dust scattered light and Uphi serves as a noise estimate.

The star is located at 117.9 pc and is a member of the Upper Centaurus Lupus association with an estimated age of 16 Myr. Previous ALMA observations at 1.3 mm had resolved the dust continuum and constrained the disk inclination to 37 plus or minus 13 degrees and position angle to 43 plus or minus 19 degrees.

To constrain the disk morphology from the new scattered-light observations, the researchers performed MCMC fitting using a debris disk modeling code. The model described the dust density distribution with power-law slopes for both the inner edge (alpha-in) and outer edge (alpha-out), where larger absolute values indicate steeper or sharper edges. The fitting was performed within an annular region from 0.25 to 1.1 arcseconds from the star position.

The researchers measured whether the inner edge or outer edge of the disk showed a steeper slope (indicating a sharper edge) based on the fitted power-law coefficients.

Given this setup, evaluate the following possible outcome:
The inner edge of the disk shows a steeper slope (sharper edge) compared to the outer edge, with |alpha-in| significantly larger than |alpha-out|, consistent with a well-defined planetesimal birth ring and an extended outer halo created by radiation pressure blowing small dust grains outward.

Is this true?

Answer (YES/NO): YES